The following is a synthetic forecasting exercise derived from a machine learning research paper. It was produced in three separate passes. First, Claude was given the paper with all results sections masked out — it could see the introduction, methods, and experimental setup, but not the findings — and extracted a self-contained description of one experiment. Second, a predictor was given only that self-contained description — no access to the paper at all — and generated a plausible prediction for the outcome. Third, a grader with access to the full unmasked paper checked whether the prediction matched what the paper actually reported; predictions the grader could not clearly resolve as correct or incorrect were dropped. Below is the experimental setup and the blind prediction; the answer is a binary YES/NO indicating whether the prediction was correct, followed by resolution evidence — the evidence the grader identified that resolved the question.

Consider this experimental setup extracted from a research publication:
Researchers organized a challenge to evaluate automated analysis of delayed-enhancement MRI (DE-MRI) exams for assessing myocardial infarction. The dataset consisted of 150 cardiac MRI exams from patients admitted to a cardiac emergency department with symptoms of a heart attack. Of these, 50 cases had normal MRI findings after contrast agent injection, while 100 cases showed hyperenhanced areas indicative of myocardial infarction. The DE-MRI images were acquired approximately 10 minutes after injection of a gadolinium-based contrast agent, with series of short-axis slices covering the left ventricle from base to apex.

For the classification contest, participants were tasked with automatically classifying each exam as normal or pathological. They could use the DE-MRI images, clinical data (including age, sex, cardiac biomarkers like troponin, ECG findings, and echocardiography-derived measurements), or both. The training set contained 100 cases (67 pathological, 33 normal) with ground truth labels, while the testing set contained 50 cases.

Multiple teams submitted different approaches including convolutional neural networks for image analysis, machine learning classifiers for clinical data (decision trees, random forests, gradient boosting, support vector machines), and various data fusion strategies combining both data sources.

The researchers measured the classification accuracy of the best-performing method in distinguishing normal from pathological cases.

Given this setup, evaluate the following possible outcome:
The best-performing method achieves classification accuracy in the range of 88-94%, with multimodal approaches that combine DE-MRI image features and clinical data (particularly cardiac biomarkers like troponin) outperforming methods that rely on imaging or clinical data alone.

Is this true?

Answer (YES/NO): YES